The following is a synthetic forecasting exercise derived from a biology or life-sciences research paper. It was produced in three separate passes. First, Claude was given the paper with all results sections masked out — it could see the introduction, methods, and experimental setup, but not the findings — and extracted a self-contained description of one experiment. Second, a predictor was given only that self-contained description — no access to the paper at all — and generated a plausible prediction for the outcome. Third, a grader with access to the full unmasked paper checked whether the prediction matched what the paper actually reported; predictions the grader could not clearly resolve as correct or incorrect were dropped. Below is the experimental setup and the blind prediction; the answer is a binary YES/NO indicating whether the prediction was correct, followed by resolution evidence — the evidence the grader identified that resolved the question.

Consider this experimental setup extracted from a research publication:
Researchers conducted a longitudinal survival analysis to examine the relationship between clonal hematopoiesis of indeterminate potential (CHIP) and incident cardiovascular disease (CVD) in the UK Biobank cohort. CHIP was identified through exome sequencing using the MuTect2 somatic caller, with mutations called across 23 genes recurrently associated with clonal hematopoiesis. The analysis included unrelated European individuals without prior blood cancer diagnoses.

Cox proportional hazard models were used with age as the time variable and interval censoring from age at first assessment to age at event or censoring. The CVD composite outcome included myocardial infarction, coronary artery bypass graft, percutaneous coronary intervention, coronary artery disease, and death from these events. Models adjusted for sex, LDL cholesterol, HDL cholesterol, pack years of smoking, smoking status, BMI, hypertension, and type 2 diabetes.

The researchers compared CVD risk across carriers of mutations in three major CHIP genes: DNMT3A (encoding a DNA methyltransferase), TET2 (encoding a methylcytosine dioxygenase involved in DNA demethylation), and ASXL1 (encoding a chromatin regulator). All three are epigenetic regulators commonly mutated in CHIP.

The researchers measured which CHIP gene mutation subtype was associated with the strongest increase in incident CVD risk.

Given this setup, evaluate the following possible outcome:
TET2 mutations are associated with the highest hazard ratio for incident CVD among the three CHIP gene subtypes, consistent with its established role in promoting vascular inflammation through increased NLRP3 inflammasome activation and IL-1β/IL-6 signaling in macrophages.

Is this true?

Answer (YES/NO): YES